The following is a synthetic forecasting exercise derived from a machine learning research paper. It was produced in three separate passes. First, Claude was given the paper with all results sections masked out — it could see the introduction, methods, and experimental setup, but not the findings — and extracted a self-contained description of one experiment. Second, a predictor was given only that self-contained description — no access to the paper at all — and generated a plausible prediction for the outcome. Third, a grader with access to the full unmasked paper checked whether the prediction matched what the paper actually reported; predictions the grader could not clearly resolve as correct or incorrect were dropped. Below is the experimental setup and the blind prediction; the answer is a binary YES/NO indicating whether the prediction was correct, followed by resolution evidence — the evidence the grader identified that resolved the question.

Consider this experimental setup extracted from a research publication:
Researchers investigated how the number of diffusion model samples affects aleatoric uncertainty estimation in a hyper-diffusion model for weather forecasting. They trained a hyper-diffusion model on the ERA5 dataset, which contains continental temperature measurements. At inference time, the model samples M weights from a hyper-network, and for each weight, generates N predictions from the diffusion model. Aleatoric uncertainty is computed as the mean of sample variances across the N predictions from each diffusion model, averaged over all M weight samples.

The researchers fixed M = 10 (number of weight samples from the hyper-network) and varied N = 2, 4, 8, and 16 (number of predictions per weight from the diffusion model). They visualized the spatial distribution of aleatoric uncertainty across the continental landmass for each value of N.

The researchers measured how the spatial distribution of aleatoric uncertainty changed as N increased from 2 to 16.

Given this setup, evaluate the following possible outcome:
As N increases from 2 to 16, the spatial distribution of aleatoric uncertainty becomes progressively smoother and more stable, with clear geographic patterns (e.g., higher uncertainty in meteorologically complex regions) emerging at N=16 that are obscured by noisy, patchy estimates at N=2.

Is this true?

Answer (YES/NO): NO